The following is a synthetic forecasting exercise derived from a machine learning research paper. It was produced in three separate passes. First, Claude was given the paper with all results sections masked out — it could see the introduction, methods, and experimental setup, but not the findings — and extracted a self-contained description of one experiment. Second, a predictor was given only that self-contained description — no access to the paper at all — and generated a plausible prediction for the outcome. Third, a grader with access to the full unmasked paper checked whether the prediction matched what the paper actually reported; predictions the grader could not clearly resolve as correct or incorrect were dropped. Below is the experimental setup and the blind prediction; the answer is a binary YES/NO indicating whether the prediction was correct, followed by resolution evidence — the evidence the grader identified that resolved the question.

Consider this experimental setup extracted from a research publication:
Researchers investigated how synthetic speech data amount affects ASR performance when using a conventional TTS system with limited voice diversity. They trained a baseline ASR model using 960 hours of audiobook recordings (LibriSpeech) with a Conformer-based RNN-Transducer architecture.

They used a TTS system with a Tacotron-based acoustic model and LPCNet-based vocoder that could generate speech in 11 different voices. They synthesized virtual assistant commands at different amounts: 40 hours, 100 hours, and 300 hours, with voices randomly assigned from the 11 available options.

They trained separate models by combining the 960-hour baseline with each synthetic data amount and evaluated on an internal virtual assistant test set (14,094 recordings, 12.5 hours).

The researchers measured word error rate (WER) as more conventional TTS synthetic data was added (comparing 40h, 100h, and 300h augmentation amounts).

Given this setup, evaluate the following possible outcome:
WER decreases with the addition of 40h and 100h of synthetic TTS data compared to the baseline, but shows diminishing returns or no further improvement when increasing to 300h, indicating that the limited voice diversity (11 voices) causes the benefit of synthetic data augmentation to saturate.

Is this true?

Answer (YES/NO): YES